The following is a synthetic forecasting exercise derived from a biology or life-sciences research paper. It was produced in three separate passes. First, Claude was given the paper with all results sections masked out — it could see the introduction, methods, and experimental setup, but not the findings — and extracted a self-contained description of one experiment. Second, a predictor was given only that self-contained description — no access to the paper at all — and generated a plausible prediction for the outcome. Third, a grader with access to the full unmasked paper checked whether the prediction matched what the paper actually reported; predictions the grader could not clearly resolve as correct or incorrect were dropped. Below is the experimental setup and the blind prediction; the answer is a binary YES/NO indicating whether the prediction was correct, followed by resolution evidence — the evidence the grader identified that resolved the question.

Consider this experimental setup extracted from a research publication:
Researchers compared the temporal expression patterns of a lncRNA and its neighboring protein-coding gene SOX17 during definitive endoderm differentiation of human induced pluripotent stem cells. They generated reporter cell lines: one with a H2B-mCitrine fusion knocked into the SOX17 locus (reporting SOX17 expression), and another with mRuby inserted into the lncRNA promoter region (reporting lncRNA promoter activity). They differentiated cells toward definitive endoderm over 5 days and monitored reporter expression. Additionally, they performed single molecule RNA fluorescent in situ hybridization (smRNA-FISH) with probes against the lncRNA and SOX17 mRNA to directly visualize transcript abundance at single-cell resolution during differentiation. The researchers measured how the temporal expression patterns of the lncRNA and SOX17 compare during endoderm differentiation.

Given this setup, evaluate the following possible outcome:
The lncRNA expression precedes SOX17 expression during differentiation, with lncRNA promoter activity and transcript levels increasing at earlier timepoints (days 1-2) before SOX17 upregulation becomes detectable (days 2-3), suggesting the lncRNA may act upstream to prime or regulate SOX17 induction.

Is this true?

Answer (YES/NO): NO